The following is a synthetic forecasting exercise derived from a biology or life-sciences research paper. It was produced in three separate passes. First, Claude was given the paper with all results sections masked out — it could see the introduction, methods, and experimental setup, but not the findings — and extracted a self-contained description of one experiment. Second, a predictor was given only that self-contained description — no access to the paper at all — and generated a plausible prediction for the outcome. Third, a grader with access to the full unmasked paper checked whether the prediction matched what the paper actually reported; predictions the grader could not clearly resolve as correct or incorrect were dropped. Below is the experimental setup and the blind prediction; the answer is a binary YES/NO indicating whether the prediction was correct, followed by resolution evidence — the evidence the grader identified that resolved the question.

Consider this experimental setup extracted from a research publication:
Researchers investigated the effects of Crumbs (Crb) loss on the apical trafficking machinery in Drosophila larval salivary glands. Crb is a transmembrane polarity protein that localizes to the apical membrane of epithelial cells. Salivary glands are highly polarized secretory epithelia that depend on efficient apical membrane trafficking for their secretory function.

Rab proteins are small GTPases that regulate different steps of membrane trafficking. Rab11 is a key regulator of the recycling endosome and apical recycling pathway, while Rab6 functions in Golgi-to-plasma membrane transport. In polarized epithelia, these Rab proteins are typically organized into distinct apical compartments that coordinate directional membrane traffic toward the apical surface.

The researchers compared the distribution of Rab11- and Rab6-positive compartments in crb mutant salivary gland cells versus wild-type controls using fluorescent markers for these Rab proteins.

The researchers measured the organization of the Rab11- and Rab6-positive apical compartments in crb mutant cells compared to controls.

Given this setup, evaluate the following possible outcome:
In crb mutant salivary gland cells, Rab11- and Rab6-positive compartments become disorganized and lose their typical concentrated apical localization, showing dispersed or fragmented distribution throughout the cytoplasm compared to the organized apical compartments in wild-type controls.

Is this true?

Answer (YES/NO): NO